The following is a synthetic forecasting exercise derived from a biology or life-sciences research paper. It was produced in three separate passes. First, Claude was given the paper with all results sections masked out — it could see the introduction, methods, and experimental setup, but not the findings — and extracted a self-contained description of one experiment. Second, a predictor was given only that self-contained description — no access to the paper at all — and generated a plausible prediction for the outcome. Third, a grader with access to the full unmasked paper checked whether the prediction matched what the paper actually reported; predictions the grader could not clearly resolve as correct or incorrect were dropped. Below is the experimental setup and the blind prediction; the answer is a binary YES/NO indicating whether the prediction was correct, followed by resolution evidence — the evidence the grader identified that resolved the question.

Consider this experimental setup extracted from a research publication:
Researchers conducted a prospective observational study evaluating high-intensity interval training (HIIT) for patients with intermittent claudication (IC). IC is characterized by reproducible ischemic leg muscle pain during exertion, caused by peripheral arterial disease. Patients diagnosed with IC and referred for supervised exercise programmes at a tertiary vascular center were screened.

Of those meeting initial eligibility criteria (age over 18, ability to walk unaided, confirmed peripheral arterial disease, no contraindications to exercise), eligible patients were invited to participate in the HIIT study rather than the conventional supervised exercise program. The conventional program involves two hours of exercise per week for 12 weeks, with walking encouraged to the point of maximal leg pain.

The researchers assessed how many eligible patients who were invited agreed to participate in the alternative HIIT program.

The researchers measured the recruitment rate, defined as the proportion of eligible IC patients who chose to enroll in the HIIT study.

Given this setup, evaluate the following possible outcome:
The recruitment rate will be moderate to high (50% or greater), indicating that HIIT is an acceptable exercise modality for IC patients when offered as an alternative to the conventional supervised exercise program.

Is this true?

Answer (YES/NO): NO